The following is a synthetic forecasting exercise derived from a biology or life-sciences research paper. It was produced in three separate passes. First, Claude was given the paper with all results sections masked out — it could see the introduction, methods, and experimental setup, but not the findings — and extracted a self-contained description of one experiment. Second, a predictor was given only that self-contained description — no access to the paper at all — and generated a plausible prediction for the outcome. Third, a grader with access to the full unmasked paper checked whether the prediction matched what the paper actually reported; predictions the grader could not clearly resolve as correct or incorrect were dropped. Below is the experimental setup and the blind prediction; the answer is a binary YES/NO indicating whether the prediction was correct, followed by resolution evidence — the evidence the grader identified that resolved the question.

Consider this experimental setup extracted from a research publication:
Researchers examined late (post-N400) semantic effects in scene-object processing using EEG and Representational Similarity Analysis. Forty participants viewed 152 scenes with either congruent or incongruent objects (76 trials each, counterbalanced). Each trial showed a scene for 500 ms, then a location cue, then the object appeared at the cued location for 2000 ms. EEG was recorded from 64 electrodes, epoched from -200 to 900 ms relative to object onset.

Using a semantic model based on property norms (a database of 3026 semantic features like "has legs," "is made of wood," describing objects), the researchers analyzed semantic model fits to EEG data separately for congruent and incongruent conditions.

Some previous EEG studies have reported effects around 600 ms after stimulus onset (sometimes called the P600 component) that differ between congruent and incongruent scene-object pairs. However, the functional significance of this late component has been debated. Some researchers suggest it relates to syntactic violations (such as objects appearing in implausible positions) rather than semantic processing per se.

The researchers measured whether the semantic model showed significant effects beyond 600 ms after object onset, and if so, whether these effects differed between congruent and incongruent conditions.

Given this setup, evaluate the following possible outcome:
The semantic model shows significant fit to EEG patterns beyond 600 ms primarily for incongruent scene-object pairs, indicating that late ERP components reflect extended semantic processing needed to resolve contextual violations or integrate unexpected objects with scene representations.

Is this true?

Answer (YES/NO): YES